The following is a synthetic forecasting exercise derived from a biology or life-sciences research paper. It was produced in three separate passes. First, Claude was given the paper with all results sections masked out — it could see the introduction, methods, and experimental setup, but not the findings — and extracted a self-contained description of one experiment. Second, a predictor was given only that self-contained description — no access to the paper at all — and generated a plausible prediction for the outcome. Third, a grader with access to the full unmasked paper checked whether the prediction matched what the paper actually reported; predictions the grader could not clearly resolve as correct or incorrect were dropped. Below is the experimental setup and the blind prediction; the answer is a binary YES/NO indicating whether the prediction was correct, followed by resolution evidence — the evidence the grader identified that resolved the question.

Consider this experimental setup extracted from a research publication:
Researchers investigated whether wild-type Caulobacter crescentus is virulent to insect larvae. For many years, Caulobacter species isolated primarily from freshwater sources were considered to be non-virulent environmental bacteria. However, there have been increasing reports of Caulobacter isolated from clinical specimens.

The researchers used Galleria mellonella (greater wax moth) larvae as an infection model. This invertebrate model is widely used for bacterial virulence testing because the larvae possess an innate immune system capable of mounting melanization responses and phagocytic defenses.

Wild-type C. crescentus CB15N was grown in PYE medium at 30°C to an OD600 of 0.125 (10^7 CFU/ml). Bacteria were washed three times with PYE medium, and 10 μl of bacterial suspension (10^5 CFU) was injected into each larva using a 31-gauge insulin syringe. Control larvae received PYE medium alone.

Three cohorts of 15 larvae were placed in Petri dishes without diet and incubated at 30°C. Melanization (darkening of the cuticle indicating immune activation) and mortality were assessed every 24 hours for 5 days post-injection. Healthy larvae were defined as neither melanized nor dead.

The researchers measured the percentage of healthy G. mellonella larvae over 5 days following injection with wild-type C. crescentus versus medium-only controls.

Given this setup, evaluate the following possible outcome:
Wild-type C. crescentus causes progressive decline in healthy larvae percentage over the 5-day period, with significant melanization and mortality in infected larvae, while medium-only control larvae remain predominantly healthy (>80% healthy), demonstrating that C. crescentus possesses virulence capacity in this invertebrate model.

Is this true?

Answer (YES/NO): NO